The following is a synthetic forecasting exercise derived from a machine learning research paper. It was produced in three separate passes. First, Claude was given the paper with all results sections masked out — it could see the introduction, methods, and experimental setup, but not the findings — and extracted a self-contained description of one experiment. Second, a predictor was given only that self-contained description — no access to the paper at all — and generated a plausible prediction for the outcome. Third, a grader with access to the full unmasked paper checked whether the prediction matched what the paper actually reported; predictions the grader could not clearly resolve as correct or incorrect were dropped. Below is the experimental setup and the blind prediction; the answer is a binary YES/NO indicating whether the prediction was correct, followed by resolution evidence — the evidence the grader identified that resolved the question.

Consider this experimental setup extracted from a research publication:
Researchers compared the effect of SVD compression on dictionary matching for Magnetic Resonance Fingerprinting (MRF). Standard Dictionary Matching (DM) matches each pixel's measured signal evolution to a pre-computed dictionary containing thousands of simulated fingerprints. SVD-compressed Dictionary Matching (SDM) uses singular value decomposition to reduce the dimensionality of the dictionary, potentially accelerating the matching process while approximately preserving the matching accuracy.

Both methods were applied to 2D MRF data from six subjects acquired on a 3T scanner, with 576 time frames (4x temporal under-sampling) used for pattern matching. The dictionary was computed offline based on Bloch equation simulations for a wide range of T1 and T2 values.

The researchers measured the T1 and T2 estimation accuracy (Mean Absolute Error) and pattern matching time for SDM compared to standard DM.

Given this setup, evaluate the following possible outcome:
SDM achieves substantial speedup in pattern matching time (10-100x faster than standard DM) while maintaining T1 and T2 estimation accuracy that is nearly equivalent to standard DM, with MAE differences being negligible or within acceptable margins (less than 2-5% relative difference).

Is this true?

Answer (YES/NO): NO